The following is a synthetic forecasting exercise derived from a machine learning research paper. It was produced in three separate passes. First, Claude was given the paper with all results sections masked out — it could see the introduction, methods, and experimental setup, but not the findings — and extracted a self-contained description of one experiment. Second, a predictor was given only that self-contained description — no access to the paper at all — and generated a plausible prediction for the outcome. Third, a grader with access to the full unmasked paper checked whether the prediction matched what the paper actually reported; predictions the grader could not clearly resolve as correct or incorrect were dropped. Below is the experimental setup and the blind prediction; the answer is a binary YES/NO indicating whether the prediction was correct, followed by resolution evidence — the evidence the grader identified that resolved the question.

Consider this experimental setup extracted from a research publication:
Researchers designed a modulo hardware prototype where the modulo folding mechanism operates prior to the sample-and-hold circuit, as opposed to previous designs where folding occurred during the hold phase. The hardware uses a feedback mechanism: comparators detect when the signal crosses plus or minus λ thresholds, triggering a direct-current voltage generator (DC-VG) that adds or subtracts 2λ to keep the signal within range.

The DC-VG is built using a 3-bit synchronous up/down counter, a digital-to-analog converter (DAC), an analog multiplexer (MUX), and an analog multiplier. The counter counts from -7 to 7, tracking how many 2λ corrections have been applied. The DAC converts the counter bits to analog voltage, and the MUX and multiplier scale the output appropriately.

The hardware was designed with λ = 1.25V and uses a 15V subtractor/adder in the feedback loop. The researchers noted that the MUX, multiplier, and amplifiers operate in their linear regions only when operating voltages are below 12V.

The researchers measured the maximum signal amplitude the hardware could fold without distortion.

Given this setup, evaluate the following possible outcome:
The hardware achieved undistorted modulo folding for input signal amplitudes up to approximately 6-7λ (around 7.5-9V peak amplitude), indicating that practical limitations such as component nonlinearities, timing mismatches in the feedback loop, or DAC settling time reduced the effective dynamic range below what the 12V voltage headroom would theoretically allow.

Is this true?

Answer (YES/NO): NO